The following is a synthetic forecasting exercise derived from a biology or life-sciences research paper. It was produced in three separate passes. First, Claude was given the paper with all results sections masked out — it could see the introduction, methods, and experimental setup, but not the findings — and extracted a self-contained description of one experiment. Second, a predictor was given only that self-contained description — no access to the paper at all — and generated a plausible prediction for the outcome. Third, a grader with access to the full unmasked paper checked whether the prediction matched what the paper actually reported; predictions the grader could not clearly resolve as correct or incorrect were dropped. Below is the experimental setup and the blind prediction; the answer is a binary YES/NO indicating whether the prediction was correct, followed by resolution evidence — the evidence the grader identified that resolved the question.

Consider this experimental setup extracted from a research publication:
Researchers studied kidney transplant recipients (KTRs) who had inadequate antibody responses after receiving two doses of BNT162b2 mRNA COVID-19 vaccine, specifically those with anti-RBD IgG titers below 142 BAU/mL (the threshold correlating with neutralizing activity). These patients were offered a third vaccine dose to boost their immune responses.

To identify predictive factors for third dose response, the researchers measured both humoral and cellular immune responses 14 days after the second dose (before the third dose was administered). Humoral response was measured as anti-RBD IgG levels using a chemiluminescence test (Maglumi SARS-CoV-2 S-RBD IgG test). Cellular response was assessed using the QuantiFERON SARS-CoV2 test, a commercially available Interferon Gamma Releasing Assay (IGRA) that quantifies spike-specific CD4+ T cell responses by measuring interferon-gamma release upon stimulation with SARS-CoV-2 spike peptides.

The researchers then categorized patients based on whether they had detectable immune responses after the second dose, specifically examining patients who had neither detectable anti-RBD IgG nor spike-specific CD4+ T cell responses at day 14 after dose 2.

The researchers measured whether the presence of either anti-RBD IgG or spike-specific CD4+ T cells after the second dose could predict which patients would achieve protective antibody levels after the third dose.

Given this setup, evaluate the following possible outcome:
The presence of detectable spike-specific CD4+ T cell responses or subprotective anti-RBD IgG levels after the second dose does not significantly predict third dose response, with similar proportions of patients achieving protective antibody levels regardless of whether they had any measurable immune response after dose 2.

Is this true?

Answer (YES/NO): NO